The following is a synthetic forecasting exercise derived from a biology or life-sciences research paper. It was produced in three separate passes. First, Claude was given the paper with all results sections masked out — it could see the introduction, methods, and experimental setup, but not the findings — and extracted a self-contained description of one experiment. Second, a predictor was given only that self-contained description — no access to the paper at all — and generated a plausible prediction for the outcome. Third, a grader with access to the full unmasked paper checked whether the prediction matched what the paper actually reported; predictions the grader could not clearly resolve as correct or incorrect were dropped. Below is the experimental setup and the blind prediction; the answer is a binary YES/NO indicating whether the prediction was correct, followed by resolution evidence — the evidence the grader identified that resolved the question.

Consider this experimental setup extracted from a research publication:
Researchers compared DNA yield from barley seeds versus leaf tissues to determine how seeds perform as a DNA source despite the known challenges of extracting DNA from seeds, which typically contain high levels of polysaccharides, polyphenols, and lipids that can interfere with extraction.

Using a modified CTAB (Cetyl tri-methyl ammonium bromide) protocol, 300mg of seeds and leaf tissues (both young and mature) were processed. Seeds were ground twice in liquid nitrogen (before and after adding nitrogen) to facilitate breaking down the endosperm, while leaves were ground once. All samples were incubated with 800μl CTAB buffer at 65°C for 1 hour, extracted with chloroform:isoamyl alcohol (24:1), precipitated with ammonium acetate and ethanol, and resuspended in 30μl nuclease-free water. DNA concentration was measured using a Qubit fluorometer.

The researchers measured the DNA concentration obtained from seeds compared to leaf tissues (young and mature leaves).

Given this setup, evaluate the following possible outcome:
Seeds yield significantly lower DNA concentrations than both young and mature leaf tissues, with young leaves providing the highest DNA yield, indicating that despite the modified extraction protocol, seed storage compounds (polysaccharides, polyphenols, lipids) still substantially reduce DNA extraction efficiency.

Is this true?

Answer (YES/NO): YES